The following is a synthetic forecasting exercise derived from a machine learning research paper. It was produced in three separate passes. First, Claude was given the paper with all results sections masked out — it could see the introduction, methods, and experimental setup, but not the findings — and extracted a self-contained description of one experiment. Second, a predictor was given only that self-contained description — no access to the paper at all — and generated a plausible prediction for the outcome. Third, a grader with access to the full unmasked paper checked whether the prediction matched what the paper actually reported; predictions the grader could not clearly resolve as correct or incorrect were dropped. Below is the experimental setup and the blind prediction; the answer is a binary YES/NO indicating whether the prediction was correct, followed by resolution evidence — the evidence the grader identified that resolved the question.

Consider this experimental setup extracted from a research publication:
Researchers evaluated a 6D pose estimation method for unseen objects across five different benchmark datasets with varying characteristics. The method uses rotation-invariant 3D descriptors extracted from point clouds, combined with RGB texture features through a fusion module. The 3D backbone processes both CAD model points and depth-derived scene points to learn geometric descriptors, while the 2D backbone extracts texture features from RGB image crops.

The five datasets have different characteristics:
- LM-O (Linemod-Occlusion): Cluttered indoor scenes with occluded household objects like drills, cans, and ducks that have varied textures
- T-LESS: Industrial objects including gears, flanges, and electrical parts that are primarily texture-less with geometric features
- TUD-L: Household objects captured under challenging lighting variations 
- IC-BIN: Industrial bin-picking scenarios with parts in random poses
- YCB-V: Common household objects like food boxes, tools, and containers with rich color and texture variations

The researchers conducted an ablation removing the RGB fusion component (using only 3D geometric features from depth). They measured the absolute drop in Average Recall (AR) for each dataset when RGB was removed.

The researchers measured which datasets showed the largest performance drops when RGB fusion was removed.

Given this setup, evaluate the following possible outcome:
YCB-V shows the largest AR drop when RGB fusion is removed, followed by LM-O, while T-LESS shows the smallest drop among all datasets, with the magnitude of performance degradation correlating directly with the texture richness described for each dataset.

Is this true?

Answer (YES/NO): NO